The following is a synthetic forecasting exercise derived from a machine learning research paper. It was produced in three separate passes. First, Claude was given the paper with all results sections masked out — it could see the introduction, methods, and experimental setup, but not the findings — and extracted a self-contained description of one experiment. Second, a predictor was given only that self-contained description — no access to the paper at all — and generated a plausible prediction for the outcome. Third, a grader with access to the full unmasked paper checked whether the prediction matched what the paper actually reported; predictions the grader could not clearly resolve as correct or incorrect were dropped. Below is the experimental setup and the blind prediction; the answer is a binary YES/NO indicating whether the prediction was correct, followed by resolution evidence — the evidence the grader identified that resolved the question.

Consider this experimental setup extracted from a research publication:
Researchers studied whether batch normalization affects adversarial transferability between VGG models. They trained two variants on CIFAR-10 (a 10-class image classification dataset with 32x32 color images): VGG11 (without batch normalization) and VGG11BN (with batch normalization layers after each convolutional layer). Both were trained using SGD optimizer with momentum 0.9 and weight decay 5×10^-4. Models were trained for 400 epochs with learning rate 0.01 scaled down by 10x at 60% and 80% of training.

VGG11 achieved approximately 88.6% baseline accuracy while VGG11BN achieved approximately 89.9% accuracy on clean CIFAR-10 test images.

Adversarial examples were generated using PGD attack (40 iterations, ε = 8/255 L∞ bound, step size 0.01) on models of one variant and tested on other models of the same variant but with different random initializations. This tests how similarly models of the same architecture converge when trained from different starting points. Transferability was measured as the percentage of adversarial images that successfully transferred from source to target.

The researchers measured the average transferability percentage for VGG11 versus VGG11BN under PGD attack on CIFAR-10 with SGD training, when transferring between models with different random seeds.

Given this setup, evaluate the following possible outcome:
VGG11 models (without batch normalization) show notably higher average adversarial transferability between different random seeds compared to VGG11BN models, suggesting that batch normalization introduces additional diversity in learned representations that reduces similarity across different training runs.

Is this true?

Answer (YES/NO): NO